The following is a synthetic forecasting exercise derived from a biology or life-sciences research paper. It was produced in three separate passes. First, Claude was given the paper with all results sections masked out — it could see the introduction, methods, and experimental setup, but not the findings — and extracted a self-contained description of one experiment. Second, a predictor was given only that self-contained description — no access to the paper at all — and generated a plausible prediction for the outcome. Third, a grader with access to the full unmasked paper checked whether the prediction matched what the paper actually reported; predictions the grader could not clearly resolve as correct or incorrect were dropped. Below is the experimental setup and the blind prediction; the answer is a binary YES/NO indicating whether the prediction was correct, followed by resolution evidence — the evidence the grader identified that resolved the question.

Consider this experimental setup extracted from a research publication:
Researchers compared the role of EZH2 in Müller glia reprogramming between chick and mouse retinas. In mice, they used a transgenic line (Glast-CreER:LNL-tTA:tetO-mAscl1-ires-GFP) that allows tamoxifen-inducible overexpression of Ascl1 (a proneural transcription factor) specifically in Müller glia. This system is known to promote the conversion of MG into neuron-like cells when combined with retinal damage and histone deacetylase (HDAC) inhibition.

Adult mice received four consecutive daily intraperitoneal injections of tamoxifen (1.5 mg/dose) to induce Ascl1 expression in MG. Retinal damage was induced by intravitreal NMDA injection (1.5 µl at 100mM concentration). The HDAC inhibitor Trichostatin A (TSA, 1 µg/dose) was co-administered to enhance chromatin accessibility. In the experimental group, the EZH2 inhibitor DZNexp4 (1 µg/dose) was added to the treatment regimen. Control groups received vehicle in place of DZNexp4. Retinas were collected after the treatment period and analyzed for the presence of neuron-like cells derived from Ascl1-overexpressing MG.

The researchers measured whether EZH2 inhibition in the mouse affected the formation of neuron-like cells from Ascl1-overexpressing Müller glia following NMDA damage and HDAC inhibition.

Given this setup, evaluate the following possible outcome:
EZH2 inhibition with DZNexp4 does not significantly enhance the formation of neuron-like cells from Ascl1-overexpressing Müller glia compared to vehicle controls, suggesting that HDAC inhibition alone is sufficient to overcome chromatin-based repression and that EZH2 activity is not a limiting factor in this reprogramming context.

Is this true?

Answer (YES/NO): NO